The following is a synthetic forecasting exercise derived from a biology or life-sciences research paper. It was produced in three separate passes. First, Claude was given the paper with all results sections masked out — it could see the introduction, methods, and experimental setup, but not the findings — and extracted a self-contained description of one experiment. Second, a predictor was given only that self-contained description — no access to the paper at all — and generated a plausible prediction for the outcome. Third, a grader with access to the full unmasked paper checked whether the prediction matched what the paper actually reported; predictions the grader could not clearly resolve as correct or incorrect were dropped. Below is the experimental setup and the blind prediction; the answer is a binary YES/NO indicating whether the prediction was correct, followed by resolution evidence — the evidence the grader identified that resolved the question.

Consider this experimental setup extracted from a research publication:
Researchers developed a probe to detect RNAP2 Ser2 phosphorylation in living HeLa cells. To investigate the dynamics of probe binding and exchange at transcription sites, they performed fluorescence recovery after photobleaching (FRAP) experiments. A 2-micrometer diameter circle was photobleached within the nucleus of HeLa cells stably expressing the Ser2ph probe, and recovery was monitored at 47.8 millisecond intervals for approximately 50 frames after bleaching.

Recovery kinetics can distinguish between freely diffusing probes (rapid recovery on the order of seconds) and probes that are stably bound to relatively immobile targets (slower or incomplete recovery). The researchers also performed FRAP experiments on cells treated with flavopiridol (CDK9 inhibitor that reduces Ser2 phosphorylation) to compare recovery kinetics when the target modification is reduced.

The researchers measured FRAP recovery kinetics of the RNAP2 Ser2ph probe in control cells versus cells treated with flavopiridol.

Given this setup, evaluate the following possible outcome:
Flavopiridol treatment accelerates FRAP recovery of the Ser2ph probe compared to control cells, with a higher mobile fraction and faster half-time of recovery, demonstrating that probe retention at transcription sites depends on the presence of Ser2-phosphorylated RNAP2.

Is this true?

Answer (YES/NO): NO